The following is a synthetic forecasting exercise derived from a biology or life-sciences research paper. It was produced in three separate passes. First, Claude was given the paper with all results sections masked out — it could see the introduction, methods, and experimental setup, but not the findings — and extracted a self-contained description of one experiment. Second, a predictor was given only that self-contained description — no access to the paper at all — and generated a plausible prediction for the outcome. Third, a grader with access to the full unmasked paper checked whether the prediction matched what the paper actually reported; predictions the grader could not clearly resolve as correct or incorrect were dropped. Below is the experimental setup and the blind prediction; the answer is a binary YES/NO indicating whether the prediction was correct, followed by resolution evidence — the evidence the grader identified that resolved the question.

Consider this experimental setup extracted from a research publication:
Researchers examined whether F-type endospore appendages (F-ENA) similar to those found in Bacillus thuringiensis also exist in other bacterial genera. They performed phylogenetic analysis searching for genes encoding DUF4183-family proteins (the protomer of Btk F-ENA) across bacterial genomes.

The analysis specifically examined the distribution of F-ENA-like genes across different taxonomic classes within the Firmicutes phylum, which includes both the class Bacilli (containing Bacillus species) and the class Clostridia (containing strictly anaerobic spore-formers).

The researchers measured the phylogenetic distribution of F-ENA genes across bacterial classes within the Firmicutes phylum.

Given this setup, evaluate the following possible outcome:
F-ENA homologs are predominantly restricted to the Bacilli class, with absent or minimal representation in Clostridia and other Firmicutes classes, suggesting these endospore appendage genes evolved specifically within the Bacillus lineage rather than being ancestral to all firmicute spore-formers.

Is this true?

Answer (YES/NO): NO